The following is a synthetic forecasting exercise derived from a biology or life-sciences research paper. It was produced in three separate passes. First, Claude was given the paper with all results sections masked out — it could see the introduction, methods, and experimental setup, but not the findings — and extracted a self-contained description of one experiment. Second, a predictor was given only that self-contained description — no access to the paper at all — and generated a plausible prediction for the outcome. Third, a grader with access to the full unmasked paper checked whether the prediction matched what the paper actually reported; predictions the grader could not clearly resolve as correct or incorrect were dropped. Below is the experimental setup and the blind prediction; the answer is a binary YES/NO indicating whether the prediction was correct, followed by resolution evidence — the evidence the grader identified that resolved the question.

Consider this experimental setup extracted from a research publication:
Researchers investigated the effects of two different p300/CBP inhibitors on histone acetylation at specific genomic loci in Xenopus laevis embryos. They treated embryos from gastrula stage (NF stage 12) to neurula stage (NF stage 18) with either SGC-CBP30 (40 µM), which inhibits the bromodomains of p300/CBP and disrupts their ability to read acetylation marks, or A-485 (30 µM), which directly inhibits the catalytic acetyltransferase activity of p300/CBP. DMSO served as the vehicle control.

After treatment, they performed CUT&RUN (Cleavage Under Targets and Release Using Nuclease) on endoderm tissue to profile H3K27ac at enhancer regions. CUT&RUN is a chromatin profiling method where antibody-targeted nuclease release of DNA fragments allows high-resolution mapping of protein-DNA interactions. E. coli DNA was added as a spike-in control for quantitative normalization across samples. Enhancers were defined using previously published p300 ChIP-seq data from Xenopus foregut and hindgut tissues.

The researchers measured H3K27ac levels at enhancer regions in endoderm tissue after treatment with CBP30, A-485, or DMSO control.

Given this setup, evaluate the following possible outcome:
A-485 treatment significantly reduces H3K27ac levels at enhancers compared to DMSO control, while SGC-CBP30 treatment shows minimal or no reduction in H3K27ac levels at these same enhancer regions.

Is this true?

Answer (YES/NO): NO